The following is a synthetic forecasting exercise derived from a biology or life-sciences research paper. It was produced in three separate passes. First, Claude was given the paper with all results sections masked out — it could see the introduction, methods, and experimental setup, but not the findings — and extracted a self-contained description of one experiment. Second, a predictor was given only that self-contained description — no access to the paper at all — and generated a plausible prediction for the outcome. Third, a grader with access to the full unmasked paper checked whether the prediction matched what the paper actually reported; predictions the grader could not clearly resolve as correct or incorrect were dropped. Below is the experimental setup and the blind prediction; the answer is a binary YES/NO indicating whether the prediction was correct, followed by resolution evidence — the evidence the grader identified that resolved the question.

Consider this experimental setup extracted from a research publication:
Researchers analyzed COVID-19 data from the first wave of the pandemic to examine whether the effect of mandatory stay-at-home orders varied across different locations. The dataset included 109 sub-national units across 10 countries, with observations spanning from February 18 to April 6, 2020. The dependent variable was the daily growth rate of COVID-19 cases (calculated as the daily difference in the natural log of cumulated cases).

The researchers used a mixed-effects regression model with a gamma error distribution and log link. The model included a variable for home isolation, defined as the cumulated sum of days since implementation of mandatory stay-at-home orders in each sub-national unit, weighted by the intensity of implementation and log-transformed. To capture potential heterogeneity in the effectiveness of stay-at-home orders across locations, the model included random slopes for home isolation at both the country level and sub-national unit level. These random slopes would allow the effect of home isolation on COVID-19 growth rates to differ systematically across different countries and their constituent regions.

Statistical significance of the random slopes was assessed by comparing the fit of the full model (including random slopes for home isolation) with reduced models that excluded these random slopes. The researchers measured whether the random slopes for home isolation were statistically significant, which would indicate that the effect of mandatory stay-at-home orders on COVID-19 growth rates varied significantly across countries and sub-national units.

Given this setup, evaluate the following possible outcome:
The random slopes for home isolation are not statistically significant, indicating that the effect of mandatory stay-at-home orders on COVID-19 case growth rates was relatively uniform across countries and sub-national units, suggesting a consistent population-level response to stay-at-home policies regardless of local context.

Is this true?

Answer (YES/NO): NO